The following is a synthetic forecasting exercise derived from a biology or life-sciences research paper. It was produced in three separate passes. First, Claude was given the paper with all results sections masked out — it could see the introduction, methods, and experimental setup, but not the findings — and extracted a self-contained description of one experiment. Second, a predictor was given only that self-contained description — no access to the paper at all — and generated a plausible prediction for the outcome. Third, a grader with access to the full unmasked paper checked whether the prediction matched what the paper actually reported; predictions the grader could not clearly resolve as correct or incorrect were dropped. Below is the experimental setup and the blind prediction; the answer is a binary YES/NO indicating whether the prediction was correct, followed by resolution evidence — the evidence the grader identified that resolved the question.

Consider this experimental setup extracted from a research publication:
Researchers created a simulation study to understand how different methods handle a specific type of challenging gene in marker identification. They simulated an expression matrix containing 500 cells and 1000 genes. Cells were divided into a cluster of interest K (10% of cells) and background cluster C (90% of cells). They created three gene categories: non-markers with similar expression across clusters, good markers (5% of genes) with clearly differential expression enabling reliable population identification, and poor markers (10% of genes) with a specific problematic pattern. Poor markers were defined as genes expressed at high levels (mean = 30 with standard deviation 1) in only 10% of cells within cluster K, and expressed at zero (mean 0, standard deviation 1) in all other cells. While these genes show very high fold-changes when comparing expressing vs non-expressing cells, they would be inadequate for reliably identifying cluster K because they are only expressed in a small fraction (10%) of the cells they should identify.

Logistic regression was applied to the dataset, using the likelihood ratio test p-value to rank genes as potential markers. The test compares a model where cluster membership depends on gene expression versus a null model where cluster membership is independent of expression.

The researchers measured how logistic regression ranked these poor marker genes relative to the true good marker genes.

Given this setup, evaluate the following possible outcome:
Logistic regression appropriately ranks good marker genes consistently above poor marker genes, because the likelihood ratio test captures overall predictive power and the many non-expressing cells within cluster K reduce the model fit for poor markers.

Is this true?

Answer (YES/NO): NO